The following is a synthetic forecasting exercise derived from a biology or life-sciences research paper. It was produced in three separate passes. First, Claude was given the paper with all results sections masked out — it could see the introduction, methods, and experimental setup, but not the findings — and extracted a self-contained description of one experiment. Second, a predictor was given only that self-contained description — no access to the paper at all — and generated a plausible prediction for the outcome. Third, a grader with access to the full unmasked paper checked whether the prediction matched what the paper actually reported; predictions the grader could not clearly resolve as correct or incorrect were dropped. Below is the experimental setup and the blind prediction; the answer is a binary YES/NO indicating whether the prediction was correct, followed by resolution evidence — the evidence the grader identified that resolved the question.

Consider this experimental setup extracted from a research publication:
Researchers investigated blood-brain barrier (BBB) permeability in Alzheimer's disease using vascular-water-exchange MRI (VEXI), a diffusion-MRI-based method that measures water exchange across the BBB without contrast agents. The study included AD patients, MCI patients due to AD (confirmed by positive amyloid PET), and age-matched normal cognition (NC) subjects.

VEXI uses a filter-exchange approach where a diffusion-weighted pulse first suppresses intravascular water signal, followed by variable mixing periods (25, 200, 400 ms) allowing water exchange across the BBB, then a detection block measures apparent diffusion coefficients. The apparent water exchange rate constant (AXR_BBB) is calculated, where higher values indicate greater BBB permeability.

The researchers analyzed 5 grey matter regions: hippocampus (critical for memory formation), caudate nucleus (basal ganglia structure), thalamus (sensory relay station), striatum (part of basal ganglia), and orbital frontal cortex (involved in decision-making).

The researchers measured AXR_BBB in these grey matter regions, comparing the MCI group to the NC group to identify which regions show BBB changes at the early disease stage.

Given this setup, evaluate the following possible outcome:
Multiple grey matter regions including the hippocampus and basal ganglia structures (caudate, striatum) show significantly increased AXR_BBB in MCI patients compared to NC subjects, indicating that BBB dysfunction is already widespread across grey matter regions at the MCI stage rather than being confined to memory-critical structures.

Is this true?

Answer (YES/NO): NO